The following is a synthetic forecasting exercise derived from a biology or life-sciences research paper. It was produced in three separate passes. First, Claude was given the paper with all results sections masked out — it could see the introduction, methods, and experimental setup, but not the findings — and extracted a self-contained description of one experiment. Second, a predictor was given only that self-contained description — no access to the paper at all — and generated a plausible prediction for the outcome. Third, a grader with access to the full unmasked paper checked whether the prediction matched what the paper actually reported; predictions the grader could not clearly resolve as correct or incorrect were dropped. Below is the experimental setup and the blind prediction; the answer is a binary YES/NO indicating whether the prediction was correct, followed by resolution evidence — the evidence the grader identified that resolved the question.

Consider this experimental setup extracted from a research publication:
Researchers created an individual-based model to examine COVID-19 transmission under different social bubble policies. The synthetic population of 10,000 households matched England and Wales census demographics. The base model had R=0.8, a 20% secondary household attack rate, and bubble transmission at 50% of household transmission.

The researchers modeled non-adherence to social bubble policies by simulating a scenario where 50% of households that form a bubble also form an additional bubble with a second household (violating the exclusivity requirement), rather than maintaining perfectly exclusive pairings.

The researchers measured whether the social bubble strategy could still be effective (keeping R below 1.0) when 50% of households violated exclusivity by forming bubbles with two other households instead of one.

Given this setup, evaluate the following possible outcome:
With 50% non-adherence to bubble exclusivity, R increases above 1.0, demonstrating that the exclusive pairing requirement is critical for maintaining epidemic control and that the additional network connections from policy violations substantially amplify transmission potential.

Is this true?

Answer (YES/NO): NO